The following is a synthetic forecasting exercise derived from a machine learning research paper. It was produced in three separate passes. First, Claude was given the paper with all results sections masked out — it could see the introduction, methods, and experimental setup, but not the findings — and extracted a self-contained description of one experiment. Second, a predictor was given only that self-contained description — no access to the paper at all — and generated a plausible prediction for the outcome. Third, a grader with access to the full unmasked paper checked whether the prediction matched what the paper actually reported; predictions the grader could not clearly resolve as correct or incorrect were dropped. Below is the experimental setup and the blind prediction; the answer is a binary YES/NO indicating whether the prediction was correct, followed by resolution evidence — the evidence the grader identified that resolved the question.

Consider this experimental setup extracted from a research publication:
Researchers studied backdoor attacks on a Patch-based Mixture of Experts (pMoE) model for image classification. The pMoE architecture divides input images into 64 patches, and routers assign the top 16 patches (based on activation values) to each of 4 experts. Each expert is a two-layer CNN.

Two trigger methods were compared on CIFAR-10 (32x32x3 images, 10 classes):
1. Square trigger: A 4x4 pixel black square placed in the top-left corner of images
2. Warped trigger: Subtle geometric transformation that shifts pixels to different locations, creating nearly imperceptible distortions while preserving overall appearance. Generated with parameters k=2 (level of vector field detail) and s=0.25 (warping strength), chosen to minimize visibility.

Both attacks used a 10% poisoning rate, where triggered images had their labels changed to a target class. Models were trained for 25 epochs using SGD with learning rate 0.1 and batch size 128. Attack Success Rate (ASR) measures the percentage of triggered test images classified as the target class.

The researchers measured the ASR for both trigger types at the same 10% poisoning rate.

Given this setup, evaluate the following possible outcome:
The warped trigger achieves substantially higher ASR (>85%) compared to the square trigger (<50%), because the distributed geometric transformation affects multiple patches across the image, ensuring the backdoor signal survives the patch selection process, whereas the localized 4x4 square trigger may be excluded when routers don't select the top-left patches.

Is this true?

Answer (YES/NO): NO